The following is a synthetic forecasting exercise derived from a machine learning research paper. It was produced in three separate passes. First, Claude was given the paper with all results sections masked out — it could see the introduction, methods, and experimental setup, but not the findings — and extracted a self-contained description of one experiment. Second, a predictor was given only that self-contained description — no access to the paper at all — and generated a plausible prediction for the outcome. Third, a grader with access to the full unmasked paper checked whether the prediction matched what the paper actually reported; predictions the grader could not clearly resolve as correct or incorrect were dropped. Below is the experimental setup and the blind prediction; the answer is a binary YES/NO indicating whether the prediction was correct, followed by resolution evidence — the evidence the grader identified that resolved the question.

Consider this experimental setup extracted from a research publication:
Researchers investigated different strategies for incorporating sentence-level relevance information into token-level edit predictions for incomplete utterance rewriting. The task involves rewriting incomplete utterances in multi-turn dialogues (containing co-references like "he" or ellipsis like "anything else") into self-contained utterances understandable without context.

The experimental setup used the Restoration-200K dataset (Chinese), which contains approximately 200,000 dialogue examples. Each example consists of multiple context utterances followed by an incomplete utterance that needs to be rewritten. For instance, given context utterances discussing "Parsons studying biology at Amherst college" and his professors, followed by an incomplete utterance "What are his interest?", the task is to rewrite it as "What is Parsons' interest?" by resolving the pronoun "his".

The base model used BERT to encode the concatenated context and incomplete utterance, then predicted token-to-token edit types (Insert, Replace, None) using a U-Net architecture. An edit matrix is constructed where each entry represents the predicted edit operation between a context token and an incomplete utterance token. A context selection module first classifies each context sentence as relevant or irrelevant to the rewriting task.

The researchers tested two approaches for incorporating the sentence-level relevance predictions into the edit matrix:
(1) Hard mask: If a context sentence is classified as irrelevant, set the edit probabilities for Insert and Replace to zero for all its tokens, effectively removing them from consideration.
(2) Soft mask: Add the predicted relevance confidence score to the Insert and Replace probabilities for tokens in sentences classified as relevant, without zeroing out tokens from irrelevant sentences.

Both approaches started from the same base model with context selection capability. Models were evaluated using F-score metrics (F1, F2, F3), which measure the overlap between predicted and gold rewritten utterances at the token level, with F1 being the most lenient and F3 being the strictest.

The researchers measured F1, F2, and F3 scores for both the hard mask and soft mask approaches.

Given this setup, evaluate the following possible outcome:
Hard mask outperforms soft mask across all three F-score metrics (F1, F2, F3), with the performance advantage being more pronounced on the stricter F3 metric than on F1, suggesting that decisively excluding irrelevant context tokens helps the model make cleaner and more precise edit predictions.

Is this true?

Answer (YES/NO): NO